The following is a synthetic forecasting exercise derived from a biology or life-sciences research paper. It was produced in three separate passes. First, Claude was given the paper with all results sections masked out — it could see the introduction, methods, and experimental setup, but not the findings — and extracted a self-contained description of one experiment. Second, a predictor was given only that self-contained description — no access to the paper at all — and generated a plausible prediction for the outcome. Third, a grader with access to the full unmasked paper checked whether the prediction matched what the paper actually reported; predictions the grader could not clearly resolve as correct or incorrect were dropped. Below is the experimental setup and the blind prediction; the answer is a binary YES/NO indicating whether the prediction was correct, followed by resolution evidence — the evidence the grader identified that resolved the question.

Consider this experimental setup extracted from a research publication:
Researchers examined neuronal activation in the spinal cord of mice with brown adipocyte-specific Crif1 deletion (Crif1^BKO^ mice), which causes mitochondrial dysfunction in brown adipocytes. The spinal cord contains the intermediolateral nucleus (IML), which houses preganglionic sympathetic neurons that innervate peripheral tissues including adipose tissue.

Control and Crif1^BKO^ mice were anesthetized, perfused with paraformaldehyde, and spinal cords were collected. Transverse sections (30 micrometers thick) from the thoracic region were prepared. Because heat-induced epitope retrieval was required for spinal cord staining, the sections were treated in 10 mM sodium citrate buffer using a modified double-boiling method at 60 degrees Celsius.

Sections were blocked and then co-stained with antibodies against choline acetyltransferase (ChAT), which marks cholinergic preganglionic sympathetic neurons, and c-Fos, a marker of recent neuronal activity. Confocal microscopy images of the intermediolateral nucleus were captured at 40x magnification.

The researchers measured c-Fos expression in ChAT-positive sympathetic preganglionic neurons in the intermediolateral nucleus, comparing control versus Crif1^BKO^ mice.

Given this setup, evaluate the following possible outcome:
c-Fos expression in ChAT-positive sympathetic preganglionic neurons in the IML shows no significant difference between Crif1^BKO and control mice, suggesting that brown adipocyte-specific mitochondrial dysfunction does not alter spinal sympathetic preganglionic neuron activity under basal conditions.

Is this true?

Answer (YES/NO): NO